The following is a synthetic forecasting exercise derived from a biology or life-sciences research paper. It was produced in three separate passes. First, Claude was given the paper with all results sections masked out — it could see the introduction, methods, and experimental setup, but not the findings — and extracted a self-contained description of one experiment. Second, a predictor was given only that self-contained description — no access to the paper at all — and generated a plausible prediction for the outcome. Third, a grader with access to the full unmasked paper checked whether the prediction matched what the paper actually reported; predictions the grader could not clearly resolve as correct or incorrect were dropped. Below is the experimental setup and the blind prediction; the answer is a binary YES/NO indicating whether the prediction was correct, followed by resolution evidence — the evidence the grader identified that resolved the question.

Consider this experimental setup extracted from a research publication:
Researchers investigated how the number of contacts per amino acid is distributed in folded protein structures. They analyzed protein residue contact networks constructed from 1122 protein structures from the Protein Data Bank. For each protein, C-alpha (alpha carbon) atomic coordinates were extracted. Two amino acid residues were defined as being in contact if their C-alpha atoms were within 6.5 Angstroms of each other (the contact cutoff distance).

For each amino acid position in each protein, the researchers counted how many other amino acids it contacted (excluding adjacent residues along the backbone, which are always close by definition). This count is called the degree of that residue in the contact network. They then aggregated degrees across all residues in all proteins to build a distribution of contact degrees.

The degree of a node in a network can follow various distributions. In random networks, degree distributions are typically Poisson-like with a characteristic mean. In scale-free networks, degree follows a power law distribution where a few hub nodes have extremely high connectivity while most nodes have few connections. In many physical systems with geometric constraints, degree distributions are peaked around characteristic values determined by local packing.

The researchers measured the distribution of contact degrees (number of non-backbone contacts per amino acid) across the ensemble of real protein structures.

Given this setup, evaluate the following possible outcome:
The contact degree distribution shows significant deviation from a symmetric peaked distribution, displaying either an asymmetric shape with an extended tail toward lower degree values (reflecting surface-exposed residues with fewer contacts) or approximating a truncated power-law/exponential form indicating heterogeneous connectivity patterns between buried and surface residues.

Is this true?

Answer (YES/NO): NO